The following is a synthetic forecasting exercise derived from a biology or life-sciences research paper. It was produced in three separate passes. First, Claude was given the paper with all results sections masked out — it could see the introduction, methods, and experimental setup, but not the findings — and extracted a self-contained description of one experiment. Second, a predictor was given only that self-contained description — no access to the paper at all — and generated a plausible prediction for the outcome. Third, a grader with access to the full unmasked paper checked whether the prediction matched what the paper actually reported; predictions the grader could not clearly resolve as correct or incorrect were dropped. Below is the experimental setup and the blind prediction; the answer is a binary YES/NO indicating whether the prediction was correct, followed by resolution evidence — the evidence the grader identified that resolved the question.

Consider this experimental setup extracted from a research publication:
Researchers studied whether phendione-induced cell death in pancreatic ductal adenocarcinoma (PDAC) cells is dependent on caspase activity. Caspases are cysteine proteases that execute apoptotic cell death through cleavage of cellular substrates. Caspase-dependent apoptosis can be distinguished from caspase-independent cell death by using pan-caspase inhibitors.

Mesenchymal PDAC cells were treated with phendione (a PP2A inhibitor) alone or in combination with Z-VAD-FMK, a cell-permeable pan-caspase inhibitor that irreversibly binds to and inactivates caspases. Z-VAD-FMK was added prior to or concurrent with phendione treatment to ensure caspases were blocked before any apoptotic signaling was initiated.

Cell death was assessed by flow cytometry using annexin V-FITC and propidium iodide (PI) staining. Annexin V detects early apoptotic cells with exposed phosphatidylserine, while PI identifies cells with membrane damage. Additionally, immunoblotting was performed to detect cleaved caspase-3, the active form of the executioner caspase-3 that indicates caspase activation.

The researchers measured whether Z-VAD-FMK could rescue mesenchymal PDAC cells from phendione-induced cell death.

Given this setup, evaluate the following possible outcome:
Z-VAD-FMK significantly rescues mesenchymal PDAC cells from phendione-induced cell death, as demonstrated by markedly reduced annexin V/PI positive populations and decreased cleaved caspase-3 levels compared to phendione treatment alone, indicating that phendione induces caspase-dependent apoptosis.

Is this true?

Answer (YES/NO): NO